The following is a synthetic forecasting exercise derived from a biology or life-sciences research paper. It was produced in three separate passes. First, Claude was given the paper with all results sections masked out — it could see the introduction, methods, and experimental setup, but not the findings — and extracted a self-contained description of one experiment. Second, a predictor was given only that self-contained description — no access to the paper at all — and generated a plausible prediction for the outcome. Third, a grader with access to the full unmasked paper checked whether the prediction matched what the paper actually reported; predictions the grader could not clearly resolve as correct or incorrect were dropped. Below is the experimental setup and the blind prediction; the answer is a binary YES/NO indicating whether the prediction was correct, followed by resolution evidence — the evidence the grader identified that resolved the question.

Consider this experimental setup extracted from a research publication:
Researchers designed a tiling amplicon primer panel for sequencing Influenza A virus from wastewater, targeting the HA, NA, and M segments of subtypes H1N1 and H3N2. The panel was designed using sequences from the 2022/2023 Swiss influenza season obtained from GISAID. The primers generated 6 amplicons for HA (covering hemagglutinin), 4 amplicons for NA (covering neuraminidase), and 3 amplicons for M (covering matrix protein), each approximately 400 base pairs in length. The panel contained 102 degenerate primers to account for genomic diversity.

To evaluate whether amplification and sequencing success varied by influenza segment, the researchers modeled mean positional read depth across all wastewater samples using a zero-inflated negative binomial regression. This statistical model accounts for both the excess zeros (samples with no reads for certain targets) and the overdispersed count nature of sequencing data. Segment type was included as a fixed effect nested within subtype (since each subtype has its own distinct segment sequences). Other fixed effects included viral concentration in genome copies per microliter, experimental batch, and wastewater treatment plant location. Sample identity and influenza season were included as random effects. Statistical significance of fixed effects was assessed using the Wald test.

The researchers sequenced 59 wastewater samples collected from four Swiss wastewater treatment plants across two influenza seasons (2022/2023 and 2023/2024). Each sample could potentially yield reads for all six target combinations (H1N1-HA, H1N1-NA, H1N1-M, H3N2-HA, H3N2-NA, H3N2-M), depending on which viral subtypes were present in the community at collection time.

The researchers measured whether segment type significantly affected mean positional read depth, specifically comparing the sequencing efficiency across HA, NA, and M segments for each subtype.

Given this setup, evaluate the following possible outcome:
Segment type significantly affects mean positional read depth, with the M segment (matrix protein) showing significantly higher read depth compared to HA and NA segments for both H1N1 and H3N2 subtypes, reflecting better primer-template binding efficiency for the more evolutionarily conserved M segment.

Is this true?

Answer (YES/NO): YES